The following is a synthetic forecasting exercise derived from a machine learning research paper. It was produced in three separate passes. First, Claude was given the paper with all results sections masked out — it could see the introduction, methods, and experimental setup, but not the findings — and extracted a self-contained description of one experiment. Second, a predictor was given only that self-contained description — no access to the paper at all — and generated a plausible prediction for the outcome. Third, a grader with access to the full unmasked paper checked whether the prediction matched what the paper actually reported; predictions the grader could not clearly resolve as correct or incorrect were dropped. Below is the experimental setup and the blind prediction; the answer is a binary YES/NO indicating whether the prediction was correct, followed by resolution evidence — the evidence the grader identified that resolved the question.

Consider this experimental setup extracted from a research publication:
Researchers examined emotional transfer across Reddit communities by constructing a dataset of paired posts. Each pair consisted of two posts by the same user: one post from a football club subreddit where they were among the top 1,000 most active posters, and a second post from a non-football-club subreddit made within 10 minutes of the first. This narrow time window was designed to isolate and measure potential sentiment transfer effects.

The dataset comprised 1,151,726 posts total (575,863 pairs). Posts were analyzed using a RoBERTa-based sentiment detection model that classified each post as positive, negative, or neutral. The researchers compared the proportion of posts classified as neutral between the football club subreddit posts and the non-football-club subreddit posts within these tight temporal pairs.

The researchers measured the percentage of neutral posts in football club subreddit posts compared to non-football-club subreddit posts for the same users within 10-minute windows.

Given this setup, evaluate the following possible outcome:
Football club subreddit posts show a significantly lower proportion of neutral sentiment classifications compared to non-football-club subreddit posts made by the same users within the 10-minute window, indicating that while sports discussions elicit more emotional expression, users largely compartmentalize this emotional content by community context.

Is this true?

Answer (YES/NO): NO